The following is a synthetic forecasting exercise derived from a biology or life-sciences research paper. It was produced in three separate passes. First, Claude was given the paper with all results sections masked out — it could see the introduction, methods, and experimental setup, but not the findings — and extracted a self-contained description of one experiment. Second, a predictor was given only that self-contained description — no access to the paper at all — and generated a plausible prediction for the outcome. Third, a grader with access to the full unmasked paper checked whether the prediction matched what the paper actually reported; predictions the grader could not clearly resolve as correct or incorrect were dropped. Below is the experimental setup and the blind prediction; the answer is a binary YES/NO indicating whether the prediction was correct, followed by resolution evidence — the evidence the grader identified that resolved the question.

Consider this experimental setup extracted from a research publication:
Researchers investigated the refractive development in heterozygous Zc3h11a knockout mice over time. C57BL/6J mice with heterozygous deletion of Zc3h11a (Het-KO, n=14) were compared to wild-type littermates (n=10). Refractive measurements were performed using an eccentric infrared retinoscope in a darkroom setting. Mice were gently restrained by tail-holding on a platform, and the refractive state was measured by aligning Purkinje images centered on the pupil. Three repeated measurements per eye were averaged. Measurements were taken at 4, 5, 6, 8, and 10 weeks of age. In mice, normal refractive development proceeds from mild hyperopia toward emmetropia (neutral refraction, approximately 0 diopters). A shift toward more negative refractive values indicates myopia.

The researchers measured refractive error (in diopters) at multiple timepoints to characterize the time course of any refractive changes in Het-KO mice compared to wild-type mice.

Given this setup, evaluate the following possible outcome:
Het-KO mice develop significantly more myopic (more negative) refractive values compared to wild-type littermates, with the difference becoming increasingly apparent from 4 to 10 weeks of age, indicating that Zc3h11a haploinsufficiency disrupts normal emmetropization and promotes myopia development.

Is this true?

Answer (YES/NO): NO